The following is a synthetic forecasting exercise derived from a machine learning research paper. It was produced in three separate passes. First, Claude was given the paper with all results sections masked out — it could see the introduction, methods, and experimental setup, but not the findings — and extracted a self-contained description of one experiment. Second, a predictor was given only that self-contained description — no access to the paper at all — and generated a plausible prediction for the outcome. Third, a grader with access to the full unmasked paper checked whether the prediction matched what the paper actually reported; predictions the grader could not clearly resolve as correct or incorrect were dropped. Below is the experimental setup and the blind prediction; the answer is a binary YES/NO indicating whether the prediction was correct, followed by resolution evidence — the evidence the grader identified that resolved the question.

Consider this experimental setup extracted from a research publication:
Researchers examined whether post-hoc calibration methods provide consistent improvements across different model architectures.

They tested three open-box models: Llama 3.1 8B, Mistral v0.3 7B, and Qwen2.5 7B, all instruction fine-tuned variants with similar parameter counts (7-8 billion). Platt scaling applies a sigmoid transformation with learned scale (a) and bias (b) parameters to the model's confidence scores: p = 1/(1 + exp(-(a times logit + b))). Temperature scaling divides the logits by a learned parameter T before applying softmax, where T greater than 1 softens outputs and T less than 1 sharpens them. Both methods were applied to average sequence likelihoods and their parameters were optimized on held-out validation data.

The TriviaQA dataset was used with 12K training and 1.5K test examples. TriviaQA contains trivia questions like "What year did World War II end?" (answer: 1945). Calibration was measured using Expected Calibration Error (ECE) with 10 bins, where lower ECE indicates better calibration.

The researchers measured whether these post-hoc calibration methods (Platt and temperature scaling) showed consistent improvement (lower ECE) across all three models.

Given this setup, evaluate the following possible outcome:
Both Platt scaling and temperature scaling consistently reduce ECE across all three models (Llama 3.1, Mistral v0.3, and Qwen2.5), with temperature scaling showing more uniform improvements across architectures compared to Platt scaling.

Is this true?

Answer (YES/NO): NO